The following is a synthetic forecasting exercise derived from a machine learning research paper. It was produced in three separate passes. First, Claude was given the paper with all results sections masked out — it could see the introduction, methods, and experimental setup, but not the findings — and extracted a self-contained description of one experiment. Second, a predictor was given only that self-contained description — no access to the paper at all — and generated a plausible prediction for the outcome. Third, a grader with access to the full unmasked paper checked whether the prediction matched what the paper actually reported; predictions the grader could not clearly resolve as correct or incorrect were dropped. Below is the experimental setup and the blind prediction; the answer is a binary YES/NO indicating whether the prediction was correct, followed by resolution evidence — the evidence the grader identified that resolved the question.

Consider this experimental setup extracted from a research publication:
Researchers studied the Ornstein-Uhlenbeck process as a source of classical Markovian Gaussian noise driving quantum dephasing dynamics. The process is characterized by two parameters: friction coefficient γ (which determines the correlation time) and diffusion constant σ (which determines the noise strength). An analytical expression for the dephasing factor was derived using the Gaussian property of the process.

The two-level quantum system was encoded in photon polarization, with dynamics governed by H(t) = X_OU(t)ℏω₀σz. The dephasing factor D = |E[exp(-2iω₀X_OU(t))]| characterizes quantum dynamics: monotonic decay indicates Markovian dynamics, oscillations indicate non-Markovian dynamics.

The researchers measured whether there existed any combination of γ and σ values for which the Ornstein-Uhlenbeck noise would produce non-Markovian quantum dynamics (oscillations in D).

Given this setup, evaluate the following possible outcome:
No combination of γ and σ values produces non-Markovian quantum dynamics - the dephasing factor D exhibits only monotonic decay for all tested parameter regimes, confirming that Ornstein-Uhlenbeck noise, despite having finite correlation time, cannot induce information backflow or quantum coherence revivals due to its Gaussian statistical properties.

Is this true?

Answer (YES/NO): YES